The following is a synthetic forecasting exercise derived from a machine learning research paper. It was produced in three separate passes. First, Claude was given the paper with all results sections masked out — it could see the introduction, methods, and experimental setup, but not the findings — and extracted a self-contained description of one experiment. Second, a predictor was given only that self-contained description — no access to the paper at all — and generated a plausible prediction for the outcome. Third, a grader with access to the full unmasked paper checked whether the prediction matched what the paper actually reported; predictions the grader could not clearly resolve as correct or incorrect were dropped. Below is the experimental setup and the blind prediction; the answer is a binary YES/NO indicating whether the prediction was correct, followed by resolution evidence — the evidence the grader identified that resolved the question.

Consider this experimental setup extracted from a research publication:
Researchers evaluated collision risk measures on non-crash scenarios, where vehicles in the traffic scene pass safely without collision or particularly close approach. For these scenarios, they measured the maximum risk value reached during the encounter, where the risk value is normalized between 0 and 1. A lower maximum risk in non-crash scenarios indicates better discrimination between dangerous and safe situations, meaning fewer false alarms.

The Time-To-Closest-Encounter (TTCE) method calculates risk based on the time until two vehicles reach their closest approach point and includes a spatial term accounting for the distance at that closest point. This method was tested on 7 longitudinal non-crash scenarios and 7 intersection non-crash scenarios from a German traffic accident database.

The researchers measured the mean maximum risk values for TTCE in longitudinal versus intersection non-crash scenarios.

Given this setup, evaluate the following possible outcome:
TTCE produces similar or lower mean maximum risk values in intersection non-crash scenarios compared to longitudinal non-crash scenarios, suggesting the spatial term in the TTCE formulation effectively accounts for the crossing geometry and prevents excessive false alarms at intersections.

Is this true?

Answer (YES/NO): NO